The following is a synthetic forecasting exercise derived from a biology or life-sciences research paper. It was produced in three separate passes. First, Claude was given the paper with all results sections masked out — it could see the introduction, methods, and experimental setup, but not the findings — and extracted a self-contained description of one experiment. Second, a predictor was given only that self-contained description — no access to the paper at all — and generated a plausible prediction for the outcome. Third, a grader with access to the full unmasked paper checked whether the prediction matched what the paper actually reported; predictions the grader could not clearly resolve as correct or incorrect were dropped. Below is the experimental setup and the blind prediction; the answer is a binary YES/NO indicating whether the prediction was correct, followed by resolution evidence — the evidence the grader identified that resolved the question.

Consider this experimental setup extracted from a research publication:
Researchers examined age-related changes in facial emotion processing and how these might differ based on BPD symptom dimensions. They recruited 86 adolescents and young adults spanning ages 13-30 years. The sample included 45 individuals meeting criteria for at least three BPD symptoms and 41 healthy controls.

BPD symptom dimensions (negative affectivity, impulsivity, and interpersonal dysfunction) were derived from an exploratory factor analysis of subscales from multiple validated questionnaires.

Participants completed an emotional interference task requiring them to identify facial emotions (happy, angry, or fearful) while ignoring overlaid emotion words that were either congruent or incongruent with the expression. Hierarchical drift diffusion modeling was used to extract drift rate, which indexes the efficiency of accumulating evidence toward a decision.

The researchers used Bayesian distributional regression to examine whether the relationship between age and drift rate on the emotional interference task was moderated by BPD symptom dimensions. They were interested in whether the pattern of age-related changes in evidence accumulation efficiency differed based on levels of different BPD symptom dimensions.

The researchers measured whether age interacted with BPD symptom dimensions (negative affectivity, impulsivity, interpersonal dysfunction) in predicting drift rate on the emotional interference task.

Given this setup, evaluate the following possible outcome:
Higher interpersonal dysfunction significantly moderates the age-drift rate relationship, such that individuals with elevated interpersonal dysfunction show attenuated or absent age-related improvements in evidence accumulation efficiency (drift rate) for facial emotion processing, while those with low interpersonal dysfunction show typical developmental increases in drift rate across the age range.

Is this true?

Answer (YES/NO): NO